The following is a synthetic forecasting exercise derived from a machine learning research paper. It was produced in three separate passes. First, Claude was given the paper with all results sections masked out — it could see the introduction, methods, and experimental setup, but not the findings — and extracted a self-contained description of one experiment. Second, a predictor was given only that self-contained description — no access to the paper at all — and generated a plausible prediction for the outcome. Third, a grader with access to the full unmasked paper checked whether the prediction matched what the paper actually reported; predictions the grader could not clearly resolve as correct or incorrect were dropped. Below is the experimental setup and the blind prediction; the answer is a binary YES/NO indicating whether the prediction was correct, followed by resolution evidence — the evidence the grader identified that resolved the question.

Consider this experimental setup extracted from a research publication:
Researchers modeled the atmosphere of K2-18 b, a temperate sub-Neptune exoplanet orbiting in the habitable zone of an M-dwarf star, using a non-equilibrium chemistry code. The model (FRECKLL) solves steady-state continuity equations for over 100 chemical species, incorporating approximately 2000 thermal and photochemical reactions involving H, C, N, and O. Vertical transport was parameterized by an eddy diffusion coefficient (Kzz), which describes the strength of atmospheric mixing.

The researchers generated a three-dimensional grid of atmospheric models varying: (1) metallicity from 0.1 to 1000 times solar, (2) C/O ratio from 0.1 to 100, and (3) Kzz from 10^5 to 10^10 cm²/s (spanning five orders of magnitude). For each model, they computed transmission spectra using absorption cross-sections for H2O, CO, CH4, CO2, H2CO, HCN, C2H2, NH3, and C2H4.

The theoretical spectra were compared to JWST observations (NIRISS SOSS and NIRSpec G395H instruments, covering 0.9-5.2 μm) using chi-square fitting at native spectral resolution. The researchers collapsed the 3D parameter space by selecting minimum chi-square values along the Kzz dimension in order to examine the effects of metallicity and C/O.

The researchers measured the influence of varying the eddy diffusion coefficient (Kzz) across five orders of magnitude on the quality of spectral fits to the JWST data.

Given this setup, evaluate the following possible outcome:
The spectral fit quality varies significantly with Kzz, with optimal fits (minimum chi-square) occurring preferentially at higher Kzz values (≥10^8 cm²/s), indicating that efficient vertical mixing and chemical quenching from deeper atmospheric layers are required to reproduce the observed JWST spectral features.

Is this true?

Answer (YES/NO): NO